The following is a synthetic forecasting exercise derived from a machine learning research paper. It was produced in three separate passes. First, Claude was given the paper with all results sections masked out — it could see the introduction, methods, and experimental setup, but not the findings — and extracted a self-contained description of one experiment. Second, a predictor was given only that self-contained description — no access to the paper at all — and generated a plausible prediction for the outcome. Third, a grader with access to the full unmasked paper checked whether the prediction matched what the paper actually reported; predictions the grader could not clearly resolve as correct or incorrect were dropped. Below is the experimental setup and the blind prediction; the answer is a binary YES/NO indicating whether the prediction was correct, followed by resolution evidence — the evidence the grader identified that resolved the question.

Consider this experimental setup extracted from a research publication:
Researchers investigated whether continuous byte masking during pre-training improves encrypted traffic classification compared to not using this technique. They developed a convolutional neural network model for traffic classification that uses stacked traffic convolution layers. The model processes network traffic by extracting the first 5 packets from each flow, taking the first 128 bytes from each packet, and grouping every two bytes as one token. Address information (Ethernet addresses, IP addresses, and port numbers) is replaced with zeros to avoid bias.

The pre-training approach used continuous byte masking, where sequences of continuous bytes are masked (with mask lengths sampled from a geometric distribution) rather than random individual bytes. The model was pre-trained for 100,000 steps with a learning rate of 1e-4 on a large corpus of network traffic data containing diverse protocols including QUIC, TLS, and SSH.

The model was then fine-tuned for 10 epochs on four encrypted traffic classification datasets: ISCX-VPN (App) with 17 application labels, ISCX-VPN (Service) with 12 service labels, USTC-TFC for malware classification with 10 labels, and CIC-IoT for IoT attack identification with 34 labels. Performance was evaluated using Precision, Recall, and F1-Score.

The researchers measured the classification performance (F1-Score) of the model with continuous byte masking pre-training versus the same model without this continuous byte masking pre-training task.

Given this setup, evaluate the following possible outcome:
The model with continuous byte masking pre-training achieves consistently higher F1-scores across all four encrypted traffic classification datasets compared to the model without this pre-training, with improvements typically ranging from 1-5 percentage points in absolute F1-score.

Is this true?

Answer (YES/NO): NO